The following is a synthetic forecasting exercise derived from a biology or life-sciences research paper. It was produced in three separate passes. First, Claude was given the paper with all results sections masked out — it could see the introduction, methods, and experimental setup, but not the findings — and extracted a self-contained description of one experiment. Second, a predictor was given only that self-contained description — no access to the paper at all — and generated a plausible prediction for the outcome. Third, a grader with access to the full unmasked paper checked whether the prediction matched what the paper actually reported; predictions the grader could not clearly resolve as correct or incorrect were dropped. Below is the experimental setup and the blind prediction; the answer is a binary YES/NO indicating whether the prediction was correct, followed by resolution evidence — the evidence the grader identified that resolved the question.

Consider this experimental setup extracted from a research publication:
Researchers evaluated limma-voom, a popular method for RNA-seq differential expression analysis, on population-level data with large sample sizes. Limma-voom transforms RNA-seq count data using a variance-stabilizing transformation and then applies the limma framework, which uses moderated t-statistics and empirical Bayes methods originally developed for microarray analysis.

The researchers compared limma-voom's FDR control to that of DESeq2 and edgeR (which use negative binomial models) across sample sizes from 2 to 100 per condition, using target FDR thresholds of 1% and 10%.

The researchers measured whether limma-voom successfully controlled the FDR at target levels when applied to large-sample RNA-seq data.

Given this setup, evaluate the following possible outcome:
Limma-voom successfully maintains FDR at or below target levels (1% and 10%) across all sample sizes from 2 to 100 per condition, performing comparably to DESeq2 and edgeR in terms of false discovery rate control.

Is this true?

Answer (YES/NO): NO